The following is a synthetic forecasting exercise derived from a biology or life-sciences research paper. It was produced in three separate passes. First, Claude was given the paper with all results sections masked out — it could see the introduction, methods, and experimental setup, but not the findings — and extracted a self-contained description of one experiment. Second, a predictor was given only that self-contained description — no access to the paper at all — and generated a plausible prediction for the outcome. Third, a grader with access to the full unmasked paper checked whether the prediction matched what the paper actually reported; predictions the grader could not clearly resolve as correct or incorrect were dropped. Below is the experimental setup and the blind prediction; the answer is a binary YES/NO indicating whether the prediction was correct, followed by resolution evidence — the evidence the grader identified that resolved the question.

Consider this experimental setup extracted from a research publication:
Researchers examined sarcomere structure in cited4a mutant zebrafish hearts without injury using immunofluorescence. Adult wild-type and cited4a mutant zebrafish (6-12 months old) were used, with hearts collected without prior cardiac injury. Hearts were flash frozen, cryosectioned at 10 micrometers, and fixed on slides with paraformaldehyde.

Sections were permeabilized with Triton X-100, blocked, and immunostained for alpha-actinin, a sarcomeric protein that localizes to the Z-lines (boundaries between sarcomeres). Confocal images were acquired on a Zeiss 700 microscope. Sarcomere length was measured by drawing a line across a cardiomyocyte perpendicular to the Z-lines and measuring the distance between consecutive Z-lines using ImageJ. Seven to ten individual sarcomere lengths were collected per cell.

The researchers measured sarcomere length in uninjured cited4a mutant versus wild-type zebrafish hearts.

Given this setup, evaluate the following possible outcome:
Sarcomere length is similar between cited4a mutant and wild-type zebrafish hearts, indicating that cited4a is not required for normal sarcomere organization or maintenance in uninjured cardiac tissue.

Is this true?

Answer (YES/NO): YES